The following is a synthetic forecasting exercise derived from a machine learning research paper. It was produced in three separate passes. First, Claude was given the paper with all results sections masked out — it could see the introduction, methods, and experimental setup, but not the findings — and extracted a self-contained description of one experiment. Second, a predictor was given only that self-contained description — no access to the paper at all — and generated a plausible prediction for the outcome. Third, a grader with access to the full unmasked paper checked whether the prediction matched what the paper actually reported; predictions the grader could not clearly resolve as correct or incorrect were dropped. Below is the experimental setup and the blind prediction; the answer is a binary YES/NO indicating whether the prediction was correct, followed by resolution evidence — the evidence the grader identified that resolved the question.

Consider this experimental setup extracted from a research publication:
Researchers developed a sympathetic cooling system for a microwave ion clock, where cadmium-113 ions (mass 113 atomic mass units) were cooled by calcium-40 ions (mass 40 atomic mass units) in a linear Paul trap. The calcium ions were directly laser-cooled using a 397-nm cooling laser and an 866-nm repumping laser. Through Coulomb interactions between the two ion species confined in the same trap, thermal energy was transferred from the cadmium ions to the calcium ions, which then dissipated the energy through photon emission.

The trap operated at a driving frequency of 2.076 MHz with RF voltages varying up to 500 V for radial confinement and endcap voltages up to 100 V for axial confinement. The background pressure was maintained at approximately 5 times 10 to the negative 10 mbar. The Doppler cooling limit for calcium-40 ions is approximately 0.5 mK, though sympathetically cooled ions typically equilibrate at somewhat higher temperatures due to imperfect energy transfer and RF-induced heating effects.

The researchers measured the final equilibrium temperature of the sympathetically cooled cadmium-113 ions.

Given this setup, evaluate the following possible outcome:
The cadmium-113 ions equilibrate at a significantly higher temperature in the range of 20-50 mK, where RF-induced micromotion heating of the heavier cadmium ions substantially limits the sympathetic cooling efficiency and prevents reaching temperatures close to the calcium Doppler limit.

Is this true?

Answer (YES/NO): NO